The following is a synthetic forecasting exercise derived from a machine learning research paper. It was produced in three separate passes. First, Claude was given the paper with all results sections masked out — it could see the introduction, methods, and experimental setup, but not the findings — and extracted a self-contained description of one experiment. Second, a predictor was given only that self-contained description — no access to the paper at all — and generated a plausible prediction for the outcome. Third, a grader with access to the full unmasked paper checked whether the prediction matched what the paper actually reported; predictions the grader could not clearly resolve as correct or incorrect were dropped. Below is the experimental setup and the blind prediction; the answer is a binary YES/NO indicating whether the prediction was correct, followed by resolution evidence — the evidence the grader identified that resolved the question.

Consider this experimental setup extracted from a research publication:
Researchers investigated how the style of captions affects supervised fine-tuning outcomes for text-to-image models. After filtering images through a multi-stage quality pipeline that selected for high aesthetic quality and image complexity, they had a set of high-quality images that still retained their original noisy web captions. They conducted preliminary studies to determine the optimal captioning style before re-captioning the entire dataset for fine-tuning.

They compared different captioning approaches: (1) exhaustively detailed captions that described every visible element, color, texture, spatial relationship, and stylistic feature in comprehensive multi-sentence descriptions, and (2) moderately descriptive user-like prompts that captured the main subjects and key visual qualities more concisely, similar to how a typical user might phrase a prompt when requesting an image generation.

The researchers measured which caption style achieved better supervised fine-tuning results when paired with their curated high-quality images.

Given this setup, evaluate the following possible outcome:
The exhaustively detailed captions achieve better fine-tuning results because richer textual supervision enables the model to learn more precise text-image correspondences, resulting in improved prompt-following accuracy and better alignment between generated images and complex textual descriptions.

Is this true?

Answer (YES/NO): NO